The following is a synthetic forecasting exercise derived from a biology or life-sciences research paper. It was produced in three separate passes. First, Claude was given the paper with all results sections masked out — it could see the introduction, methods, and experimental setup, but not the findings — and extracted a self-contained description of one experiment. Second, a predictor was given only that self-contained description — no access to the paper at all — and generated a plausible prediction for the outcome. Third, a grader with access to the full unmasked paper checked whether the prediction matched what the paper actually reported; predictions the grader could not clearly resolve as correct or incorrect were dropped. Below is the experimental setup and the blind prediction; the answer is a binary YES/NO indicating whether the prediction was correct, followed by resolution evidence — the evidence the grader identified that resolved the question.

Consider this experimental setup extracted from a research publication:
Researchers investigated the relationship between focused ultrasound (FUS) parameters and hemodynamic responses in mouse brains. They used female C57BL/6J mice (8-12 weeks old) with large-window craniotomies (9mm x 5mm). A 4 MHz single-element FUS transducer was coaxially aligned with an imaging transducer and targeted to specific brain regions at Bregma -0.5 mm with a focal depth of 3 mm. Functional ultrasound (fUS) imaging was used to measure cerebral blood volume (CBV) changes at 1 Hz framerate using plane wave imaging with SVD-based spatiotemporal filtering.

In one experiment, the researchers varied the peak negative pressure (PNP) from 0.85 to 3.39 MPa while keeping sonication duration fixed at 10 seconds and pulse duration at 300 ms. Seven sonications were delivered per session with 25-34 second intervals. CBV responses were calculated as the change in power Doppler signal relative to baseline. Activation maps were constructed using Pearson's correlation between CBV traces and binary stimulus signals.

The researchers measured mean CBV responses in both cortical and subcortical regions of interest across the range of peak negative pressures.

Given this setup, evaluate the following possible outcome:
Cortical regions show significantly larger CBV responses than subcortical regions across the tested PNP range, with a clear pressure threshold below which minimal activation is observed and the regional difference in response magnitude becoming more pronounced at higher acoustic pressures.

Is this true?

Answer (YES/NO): NO